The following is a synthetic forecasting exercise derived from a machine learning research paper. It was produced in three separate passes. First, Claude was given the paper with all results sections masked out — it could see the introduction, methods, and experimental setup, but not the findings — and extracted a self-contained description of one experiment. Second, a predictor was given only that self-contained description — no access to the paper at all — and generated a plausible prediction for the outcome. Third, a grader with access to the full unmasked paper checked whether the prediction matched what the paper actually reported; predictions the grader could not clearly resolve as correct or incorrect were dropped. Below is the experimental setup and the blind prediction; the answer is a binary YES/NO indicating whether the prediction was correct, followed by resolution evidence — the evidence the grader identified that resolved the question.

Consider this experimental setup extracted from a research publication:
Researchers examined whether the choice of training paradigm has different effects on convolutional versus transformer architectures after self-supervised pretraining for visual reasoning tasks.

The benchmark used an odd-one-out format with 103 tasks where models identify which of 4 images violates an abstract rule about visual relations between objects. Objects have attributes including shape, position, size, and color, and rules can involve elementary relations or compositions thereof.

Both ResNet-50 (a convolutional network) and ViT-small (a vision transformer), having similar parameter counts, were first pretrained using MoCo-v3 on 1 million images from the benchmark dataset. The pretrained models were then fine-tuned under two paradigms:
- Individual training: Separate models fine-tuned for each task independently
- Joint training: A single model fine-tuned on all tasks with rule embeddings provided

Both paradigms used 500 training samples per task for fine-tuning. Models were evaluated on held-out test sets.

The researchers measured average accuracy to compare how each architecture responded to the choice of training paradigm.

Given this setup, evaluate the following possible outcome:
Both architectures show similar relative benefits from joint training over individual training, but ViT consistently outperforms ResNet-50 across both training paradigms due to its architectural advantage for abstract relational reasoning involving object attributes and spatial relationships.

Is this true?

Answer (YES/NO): NO